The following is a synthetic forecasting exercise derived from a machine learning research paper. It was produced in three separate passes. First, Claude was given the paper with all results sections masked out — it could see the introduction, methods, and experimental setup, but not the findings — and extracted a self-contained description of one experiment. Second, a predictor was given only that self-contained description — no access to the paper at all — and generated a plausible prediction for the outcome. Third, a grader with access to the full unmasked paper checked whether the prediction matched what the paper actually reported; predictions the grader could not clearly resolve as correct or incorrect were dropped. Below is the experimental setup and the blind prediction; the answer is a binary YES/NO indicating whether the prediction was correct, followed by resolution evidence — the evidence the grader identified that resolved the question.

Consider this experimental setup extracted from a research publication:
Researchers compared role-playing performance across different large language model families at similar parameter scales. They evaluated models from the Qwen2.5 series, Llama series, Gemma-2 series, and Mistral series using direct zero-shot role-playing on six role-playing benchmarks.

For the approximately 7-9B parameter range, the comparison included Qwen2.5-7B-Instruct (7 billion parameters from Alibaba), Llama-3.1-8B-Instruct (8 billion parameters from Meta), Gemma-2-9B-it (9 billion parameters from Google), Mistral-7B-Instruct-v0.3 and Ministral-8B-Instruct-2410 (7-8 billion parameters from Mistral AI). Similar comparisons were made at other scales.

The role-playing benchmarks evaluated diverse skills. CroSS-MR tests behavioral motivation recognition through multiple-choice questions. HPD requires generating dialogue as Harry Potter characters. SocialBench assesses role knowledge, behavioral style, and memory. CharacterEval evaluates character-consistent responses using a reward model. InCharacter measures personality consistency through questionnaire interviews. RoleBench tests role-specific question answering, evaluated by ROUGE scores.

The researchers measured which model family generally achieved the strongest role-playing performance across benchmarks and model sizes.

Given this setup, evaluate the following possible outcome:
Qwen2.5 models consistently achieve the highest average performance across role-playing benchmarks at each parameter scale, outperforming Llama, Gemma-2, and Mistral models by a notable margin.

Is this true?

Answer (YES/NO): YES